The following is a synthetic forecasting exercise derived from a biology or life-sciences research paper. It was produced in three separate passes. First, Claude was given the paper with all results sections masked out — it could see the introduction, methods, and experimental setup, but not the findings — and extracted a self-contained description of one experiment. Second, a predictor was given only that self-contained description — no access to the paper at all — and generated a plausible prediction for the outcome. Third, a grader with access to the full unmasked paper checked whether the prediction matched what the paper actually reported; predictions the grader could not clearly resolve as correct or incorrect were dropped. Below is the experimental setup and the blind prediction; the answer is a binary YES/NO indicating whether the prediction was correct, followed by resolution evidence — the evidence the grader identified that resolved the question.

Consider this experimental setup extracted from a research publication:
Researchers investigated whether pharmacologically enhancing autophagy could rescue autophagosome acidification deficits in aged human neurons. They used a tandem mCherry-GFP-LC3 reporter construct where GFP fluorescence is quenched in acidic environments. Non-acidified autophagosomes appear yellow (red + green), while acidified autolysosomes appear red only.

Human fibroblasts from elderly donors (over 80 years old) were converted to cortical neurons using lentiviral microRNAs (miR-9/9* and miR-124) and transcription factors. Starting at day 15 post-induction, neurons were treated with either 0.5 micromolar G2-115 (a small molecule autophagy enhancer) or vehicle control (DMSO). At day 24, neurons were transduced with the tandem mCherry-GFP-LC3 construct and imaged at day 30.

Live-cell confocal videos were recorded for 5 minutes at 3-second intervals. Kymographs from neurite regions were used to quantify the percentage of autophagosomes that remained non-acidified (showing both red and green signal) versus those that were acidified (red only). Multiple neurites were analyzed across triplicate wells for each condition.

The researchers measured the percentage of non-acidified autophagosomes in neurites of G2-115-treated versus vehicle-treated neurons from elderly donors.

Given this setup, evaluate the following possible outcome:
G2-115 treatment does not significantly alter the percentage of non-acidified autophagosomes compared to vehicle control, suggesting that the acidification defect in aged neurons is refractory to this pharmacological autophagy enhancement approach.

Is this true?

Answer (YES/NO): NO